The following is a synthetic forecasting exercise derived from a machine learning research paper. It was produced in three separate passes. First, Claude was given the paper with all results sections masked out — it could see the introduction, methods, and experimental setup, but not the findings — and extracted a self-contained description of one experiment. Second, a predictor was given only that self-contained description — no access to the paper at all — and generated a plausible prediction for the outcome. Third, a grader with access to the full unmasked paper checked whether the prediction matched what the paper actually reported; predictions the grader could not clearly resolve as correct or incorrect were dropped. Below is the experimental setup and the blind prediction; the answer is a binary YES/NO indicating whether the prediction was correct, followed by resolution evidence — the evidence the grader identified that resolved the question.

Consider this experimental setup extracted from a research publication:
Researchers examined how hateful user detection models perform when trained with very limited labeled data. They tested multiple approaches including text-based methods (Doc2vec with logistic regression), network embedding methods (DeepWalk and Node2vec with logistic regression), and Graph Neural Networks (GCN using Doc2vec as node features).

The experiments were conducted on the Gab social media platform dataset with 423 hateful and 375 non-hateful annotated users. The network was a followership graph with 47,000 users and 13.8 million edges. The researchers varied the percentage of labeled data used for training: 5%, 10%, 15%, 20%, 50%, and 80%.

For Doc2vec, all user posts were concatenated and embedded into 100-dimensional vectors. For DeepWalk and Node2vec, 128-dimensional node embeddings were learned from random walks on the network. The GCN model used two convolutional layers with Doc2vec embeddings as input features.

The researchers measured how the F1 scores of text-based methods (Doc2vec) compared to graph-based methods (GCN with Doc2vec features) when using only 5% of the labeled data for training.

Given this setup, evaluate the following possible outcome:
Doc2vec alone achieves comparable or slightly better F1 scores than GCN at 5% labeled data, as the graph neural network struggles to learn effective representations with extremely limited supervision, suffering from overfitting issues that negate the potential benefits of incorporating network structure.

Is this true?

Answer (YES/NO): NO